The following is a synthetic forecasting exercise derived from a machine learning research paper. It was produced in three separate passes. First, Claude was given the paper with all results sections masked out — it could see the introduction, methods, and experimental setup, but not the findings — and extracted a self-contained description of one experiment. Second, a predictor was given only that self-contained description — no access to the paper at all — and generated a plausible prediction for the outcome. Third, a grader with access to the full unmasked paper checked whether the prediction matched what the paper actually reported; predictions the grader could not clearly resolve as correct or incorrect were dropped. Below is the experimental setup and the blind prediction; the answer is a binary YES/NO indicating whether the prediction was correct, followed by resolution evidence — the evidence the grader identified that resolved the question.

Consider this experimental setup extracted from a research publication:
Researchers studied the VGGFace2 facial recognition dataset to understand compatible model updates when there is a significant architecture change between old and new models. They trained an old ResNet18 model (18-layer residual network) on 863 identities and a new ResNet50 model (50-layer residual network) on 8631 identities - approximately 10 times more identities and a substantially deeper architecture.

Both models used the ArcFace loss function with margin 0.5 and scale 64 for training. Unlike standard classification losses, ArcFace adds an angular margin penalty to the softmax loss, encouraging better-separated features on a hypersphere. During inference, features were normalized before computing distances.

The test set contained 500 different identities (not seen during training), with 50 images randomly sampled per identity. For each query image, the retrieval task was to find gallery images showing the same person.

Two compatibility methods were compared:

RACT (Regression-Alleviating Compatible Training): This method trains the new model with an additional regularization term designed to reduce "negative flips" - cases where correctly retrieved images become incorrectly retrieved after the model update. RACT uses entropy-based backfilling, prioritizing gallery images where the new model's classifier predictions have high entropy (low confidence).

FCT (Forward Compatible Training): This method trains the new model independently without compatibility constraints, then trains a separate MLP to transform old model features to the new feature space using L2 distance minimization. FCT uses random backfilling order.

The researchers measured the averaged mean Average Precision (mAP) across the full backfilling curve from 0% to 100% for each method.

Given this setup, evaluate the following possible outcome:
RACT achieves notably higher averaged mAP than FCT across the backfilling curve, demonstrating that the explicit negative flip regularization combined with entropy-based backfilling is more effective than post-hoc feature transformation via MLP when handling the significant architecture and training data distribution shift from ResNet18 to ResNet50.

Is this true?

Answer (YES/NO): NO